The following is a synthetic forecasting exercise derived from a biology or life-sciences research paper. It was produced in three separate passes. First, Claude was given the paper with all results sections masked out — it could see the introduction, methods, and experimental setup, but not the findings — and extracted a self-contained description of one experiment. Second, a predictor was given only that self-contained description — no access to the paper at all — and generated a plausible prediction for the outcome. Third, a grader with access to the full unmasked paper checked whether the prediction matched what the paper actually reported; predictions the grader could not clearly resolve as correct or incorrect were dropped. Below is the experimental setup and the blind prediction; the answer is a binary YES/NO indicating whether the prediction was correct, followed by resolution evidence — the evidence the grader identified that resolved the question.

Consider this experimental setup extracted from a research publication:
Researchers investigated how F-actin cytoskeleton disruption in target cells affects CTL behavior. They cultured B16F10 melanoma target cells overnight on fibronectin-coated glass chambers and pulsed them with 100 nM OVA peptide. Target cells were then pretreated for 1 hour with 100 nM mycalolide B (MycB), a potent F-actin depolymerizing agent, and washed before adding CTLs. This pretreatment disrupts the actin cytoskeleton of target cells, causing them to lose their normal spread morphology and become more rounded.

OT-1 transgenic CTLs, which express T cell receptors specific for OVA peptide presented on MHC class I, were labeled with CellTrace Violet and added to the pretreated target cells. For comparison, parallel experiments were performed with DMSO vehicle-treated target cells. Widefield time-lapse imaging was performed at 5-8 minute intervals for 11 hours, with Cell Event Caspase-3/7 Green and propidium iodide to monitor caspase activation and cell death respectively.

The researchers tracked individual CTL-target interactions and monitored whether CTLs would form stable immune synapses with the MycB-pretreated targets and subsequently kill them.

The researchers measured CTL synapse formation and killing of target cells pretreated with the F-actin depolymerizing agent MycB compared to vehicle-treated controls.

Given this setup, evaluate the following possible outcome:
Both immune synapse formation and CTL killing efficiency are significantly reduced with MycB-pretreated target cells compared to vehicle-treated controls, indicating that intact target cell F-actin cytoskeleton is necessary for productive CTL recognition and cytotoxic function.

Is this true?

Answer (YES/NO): NO